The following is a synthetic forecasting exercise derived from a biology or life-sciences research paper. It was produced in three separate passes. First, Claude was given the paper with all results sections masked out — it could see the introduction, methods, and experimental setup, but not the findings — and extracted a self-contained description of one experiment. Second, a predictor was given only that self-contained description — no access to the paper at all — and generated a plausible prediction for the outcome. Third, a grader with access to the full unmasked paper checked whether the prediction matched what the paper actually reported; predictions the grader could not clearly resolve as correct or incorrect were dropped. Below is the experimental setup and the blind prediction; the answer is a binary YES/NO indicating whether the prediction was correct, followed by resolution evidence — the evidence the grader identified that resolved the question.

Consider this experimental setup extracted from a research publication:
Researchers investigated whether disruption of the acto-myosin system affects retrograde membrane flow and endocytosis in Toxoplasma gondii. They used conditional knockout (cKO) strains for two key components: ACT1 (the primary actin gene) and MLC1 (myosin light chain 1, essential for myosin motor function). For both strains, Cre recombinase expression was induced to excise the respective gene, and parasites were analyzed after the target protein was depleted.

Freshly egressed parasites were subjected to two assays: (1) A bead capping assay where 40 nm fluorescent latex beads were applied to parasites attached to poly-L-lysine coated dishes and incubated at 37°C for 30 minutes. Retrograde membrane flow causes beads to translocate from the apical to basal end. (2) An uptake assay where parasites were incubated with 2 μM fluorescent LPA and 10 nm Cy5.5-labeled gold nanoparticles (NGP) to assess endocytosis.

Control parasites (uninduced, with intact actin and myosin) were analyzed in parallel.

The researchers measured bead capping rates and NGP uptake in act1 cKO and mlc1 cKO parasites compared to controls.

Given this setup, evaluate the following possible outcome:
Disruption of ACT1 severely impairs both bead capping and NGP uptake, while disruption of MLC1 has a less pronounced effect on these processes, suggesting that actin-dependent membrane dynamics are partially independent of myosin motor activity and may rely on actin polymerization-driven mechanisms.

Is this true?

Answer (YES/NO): NO